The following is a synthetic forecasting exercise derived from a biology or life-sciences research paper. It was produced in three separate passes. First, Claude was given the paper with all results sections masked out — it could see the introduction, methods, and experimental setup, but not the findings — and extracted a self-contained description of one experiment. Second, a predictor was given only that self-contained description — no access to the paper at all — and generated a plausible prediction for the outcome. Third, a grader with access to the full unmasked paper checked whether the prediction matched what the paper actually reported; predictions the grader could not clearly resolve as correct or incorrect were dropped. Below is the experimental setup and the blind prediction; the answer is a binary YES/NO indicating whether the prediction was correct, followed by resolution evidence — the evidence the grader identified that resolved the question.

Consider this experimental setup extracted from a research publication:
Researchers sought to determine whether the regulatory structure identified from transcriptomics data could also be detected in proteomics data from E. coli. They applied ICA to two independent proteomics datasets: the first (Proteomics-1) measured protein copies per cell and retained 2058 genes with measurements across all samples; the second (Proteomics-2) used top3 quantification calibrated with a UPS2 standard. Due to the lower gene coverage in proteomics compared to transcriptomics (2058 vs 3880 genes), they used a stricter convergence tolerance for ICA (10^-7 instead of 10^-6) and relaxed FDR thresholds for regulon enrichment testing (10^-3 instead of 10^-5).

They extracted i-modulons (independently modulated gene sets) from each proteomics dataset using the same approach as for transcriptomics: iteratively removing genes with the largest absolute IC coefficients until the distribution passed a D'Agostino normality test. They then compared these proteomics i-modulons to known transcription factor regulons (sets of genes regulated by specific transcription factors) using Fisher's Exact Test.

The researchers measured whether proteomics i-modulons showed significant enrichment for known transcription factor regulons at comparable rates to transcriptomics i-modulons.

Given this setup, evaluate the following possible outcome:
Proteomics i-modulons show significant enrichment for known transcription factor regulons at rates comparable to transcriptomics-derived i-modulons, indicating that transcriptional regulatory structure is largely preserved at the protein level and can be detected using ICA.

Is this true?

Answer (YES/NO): NO